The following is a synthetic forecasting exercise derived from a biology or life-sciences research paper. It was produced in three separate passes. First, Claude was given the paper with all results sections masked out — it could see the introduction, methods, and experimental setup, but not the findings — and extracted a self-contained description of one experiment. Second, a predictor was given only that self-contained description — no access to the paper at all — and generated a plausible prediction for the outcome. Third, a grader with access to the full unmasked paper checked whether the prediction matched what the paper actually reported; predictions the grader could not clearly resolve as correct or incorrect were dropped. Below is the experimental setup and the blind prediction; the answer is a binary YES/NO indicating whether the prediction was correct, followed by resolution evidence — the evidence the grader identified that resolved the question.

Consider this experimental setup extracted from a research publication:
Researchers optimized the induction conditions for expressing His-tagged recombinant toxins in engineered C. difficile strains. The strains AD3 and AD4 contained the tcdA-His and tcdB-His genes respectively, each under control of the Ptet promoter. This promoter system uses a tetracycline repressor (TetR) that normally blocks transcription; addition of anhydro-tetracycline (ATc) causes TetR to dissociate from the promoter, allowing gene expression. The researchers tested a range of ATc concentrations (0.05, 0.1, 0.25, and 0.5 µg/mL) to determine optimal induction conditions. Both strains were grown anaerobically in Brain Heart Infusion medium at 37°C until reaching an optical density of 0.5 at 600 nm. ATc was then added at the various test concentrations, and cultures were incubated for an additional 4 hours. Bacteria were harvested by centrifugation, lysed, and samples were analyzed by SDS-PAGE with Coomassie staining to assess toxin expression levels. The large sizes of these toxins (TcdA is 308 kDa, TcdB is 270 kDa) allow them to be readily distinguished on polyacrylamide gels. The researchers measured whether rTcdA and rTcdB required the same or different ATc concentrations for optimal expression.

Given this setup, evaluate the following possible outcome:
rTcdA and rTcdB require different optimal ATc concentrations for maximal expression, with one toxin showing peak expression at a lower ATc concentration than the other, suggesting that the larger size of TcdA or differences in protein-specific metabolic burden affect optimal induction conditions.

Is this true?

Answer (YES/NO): YES